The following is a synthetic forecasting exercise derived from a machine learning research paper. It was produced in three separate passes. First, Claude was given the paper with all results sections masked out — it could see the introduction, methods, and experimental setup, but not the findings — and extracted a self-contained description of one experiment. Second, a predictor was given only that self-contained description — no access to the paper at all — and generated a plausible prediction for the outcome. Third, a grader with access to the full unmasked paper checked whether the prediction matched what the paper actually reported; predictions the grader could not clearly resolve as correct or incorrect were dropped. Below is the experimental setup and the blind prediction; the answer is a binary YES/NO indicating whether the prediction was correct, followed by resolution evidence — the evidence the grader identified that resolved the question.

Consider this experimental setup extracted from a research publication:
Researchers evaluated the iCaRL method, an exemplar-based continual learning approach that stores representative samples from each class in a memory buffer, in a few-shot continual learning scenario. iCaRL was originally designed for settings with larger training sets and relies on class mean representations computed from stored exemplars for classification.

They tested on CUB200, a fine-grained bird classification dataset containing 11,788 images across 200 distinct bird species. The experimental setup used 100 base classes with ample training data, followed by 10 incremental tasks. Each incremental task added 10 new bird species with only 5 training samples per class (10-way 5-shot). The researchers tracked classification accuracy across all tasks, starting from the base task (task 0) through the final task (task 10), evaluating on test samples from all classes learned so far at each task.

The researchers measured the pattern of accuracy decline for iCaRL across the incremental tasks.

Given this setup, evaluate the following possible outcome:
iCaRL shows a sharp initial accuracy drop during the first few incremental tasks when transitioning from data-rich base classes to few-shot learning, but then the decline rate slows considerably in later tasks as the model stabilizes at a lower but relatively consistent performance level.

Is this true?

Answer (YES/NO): NO